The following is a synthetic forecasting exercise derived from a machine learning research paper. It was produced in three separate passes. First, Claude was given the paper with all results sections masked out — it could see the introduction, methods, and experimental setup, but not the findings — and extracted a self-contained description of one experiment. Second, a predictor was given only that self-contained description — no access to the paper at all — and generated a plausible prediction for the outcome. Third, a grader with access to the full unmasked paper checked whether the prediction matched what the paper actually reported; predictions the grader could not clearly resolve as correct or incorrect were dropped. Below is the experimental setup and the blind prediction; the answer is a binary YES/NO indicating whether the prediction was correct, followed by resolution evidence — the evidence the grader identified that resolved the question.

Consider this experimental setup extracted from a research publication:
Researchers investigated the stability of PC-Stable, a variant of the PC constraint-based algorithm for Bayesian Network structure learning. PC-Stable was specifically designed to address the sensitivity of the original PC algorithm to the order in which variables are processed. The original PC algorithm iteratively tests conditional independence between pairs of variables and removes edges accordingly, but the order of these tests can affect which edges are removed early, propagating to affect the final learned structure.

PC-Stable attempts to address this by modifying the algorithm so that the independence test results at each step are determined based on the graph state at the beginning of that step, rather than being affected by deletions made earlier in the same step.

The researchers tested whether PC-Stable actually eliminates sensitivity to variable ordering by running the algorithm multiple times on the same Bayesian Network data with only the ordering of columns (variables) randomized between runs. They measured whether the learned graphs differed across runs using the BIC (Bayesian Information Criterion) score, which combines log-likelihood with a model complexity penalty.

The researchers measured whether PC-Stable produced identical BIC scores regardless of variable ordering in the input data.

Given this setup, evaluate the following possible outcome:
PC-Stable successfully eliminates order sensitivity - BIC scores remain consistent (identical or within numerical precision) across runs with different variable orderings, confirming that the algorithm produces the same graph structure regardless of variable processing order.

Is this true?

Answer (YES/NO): NO